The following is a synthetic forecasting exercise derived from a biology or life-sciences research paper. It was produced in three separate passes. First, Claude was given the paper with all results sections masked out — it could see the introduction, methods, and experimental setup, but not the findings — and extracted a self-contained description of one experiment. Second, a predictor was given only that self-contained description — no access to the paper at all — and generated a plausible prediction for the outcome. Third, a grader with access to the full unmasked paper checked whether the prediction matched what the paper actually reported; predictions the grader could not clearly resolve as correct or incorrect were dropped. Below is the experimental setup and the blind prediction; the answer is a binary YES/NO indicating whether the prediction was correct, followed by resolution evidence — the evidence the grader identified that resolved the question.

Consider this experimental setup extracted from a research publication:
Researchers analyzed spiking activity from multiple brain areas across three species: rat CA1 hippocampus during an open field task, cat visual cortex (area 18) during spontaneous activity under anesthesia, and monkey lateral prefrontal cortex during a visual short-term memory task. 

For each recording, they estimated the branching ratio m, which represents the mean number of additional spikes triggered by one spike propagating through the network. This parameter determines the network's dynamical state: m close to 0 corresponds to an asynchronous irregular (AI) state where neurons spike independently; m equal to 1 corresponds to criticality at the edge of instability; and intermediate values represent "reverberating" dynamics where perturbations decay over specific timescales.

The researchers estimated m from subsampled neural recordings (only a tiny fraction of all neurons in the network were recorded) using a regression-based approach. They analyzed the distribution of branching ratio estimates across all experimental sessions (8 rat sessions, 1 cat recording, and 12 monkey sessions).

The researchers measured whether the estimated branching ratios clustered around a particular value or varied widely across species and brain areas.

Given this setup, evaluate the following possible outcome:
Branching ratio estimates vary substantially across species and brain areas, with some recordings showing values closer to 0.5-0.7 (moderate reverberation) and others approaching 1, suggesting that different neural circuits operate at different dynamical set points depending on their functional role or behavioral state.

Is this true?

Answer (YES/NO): NO